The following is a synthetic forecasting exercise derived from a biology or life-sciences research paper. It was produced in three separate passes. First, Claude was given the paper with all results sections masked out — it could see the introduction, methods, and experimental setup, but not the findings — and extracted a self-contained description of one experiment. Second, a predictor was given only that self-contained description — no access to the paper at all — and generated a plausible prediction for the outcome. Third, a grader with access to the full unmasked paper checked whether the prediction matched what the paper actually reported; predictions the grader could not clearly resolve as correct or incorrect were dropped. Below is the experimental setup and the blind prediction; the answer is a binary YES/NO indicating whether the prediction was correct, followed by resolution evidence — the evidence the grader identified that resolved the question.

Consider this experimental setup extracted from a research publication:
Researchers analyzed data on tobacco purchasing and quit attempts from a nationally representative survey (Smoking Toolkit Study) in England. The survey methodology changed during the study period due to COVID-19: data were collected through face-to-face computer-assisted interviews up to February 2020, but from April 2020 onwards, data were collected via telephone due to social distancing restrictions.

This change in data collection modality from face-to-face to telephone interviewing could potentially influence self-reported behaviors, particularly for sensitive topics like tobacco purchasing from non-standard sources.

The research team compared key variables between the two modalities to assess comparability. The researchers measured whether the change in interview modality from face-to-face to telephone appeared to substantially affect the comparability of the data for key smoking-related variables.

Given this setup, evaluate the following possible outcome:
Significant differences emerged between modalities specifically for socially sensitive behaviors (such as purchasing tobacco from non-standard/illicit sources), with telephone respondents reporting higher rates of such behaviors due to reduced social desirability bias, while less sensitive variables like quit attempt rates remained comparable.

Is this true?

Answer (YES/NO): NO